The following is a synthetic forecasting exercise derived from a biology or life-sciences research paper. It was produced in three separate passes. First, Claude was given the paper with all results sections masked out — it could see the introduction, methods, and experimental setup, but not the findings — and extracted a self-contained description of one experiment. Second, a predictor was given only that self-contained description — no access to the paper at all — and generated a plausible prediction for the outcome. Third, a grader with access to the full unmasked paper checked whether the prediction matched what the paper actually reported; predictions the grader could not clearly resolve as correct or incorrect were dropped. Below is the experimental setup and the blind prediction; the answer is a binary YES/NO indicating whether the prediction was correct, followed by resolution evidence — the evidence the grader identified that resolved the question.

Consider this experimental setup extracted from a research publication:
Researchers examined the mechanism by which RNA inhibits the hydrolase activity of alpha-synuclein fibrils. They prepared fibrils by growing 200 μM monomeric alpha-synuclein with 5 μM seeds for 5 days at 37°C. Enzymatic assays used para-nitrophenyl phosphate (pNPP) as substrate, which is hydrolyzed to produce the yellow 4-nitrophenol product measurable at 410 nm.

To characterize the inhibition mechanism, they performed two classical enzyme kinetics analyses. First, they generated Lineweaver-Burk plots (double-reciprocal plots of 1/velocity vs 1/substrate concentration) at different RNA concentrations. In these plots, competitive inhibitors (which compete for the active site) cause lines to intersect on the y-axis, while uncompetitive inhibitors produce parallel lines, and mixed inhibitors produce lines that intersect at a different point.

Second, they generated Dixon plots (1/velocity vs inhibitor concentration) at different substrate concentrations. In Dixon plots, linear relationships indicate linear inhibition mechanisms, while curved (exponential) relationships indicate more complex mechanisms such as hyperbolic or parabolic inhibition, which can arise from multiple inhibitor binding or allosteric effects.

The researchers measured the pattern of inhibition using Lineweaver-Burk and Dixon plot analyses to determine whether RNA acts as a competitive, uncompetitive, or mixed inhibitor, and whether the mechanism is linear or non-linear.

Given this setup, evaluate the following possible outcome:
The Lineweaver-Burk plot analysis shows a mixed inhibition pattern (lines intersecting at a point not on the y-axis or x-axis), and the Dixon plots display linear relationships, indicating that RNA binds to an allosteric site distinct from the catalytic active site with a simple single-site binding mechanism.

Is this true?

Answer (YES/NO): NO